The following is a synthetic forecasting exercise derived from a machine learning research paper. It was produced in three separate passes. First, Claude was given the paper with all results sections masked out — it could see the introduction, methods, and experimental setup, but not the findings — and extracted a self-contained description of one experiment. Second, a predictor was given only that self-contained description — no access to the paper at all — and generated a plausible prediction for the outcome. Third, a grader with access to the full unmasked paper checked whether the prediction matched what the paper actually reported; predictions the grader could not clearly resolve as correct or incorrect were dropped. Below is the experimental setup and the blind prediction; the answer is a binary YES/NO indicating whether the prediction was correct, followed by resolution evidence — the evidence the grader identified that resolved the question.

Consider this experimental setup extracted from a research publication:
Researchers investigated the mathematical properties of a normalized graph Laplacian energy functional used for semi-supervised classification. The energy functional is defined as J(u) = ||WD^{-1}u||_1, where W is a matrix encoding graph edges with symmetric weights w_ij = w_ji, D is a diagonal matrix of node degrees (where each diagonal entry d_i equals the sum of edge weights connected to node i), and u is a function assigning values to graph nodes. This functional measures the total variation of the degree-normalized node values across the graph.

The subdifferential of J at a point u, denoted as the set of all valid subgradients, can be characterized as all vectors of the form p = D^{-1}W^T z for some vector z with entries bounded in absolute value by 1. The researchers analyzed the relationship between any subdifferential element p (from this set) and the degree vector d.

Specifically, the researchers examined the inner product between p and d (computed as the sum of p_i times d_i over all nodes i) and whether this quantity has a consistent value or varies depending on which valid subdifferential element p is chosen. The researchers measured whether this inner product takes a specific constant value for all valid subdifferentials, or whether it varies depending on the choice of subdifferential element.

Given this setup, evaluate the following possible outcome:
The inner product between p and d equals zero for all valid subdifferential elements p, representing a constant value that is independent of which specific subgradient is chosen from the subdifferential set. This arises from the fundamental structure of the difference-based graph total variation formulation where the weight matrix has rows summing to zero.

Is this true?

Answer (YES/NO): YES